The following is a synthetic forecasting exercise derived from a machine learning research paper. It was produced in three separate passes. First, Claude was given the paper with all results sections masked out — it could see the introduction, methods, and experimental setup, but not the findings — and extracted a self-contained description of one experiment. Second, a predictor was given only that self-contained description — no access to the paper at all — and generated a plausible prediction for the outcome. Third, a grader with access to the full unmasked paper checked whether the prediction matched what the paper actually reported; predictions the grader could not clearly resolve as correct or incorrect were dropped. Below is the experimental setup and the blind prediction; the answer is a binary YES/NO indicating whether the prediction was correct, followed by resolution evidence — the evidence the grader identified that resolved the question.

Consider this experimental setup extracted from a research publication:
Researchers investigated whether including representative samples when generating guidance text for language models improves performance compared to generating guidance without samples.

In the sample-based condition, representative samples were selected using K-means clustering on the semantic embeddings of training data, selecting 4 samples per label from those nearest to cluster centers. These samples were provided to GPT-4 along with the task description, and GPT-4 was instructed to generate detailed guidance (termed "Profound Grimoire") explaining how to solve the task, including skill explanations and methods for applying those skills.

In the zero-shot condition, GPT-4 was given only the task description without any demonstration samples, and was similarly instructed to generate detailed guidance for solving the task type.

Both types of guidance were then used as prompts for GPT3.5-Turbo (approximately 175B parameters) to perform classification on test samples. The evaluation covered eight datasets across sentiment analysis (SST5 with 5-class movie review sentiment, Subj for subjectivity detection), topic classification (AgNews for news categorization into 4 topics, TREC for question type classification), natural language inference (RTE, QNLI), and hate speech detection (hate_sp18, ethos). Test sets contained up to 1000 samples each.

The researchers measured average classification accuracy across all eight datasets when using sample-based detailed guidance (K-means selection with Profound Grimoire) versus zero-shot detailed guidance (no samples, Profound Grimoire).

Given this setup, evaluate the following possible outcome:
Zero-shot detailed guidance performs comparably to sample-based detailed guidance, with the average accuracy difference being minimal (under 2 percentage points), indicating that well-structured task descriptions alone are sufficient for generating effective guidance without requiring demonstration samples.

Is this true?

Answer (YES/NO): NO